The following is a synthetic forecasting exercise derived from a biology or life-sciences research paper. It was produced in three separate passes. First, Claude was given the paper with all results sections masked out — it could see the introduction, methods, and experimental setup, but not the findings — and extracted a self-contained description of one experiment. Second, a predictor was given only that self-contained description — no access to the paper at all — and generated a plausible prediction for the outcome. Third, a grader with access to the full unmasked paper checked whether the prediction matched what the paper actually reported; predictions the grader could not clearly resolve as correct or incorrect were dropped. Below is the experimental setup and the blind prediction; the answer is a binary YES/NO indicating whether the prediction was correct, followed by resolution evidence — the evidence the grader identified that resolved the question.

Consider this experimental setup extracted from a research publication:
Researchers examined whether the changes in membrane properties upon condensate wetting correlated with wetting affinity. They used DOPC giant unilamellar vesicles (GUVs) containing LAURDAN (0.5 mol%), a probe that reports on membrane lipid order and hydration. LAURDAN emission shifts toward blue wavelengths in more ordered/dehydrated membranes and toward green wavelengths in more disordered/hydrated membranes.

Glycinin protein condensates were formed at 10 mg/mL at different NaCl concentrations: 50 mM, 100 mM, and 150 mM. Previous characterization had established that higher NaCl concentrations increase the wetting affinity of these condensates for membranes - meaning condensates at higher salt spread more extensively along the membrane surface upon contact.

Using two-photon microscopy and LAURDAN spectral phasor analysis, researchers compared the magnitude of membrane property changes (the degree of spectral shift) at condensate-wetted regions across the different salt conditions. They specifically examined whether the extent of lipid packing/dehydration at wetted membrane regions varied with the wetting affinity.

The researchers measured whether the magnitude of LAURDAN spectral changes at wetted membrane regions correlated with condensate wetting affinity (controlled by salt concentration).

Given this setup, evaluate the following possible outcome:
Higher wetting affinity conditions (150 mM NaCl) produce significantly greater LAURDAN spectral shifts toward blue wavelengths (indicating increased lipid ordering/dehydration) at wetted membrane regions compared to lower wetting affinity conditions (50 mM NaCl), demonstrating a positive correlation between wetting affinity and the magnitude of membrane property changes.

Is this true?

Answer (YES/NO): YES